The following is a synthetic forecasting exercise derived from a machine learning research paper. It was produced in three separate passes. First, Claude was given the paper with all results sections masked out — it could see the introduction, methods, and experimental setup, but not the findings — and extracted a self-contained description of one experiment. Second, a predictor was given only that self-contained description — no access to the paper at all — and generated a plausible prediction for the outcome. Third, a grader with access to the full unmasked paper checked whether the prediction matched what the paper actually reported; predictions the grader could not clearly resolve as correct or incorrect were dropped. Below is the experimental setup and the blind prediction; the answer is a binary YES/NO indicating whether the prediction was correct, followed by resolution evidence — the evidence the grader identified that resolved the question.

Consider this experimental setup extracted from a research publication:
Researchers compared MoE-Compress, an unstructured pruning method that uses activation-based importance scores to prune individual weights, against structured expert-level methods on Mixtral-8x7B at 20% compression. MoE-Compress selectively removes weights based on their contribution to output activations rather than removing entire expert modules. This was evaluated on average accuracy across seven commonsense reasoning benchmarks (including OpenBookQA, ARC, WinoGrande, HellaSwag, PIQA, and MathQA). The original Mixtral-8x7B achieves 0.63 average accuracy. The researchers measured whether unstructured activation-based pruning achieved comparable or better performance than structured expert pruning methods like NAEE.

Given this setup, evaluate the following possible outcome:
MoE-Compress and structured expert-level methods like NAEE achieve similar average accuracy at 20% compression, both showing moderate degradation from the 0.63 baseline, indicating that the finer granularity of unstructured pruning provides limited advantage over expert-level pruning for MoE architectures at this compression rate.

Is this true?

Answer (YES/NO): NO